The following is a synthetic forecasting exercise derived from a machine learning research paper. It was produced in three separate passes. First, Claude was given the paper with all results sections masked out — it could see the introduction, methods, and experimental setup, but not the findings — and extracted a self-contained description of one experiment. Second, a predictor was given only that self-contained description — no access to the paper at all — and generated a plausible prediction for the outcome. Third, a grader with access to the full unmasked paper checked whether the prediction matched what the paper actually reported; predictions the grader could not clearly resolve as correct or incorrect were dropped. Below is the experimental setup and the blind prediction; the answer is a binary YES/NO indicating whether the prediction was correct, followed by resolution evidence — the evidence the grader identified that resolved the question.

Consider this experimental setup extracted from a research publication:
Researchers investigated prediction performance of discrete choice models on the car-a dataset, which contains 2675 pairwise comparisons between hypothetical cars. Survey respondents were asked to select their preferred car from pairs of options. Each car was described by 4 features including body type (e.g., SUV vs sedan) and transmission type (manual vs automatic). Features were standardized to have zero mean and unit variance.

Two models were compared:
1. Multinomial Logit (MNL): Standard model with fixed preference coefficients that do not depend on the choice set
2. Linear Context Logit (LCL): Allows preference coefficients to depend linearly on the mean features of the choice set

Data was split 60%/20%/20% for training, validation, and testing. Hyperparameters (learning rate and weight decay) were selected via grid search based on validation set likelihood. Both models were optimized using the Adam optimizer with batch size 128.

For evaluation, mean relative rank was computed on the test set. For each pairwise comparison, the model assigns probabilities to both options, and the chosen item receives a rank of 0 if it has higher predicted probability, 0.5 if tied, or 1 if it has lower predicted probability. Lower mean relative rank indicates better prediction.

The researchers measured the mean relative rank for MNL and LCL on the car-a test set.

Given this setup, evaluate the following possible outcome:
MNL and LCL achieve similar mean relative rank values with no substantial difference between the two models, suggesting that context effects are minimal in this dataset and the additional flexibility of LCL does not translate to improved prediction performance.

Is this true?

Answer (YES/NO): YES